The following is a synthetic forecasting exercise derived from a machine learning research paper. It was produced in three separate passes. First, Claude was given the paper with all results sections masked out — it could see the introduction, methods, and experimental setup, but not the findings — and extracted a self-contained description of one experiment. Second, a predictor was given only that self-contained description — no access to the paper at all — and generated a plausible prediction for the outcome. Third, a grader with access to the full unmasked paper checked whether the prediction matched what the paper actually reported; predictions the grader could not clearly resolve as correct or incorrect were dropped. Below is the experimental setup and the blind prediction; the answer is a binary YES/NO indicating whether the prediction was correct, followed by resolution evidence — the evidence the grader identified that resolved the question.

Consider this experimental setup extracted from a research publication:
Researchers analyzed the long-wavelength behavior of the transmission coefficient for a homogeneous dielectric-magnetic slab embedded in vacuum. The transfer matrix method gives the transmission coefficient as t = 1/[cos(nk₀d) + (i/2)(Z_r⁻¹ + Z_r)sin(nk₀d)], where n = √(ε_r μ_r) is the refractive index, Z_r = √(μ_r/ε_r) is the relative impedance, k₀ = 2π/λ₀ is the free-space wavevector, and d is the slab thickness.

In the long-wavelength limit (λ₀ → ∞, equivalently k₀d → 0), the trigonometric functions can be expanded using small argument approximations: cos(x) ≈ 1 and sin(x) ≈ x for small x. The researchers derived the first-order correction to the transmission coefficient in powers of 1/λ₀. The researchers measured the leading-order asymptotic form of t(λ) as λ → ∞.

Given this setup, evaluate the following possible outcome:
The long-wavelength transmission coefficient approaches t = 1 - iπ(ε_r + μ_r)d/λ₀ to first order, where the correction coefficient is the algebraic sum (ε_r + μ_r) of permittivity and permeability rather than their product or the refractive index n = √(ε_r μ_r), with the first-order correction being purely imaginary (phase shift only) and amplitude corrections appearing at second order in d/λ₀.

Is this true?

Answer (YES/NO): YES